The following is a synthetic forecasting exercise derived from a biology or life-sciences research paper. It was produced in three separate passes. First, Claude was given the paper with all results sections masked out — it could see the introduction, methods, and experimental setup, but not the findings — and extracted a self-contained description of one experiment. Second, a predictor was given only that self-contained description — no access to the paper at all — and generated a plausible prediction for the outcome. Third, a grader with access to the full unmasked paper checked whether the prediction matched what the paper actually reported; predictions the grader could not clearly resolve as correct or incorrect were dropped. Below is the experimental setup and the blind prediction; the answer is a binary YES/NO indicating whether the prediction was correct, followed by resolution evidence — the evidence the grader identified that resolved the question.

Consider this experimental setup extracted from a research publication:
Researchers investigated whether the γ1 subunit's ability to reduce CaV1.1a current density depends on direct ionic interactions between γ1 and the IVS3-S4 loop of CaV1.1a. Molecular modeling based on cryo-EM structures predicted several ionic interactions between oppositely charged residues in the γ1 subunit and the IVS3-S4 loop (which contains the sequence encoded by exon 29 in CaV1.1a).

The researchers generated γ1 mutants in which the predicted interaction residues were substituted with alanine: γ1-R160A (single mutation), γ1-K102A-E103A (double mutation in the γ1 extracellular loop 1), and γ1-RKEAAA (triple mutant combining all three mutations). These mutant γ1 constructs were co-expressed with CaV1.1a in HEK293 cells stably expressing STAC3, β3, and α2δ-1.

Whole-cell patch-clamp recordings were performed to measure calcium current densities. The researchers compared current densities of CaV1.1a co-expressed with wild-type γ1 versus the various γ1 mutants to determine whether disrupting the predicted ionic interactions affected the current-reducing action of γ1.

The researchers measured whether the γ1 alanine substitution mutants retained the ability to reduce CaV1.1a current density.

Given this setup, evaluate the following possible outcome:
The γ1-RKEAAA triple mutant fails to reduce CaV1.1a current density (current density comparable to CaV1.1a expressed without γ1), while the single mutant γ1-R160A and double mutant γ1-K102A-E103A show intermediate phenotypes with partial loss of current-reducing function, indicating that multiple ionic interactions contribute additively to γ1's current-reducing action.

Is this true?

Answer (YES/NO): NO